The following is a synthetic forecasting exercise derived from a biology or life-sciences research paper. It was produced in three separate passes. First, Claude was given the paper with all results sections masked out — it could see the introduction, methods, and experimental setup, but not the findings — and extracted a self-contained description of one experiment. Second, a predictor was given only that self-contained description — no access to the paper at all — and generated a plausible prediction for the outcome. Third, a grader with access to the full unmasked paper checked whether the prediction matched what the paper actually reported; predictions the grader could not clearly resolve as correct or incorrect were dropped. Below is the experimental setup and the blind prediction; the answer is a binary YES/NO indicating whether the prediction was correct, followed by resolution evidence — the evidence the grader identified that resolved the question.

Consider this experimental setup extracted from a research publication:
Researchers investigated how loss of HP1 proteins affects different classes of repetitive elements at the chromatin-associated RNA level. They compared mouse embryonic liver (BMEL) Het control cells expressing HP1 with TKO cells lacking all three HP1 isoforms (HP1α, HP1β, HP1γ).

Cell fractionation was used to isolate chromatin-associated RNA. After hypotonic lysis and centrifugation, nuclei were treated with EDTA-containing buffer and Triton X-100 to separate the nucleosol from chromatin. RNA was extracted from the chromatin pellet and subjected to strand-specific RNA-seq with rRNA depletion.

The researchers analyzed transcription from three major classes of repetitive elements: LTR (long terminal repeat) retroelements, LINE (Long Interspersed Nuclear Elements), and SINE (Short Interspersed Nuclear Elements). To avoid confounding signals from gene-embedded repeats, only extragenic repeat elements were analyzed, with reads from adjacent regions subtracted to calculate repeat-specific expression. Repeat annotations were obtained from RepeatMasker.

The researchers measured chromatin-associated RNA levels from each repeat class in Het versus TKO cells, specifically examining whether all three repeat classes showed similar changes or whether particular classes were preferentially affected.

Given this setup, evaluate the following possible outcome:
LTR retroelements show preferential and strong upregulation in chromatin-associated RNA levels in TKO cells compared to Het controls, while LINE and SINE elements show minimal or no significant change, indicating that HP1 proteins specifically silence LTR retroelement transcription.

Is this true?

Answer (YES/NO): NO